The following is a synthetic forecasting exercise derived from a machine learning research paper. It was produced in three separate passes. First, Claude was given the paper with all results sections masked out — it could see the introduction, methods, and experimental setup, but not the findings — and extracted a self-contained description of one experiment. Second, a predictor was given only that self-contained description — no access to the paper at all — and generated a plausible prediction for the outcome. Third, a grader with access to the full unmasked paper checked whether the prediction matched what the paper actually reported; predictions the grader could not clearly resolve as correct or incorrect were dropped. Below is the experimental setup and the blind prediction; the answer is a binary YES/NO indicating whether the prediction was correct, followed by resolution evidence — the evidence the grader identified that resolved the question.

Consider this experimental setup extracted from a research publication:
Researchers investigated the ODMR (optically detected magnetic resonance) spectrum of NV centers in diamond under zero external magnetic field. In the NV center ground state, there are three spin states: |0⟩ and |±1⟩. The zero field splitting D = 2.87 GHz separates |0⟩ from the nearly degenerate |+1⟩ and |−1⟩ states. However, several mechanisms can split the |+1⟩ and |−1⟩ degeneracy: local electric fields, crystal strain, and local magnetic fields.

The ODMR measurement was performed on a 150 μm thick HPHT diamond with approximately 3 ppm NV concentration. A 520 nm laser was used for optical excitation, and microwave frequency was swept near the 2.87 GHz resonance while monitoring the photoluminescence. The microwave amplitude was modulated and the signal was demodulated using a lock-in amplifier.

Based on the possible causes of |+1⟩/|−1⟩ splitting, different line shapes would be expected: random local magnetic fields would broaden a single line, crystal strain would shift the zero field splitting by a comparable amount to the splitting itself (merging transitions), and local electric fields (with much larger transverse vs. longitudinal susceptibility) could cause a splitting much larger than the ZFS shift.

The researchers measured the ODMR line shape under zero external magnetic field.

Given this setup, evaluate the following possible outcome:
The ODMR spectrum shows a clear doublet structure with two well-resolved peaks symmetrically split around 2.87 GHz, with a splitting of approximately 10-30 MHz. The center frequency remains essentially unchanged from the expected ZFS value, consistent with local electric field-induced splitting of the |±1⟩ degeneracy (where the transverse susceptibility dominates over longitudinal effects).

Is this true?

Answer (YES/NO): NO